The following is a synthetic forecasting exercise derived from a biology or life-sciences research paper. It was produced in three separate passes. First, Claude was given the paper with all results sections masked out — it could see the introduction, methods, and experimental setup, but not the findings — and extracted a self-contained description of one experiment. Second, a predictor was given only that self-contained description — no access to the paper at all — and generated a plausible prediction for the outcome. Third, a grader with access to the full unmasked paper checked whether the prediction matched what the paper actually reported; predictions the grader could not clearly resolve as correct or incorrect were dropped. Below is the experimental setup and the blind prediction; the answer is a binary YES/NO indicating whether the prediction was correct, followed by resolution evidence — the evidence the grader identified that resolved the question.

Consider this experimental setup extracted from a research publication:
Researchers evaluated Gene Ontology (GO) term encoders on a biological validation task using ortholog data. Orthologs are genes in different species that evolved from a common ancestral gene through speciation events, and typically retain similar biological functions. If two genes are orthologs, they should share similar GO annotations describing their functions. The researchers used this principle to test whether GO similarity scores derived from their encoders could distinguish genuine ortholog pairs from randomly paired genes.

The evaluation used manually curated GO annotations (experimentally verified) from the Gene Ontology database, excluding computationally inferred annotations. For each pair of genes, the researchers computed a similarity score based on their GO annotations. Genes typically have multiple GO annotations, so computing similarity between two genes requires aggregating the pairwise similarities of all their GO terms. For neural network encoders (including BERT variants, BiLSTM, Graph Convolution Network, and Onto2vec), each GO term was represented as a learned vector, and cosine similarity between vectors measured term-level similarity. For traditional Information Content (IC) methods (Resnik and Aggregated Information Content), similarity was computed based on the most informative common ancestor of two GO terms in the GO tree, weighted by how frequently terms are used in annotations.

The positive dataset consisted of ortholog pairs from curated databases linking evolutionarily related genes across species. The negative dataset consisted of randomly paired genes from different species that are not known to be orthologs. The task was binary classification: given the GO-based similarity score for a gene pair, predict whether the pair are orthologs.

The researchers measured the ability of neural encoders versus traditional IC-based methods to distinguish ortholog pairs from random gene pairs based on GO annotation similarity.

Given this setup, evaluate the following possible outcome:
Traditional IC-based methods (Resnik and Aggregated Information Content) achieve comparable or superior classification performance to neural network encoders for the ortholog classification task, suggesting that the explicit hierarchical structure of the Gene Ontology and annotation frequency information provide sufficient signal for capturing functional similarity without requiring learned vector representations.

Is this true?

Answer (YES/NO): NO